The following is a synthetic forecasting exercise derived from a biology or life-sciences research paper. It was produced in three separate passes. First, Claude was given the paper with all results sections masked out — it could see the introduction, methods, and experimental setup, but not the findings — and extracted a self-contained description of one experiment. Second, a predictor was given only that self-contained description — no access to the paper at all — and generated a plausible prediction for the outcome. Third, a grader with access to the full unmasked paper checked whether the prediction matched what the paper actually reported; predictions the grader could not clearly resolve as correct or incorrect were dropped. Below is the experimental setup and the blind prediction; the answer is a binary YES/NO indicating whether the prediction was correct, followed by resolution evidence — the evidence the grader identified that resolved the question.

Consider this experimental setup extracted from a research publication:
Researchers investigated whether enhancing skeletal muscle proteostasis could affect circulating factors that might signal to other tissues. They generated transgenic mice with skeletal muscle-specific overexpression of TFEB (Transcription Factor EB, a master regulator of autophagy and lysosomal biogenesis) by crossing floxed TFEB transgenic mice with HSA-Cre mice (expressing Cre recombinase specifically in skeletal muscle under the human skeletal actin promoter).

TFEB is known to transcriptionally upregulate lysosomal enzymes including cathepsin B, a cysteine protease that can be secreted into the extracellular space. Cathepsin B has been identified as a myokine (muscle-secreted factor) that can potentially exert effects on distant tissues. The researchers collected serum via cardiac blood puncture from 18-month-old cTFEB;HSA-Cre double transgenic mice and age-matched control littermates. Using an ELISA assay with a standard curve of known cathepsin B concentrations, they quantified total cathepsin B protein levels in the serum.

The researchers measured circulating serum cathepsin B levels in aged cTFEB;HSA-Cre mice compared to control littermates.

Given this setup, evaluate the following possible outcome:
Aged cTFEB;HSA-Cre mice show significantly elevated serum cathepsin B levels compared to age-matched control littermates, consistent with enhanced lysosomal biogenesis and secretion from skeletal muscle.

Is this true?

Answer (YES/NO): YES